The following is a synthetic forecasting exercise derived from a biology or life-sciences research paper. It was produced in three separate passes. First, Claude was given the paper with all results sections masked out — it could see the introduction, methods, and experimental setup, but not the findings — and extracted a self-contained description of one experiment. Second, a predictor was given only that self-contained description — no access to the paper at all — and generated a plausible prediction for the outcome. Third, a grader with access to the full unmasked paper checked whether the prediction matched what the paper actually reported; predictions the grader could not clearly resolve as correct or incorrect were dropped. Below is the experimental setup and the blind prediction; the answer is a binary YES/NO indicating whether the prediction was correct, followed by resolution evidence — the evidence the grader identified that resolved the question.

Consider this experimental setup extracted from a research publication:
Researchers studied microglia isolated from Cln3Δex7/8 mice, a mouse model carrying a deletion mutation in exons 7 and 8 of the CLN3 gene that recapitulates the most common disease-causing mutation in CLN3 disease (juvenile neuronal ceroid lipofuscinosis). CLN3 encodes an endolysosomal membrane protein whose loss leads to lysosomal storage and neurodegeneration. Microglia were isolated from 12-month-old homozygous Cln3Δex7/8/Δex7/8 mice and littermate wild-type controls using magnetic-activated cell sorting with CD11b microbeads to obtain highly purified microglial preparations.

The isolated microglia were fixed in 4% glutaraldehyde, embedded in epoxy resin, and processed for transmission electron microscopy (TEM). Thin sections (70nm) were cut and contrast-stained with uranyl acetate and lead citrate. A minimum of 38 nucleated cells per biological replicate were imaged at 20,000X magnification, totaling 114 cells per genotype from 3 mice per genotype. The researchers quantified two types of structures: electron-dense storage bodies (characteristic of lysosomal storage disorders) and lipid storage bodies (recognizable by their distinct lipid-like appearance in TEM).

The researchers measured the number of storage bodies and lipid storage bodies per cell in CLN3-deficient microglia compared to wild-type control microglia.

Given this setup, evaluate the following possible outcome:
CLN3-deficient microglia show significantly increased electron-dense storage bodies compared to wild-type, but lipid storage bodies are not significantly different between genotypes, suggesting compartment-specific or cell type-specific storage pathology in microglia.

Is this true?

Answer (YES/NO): NO